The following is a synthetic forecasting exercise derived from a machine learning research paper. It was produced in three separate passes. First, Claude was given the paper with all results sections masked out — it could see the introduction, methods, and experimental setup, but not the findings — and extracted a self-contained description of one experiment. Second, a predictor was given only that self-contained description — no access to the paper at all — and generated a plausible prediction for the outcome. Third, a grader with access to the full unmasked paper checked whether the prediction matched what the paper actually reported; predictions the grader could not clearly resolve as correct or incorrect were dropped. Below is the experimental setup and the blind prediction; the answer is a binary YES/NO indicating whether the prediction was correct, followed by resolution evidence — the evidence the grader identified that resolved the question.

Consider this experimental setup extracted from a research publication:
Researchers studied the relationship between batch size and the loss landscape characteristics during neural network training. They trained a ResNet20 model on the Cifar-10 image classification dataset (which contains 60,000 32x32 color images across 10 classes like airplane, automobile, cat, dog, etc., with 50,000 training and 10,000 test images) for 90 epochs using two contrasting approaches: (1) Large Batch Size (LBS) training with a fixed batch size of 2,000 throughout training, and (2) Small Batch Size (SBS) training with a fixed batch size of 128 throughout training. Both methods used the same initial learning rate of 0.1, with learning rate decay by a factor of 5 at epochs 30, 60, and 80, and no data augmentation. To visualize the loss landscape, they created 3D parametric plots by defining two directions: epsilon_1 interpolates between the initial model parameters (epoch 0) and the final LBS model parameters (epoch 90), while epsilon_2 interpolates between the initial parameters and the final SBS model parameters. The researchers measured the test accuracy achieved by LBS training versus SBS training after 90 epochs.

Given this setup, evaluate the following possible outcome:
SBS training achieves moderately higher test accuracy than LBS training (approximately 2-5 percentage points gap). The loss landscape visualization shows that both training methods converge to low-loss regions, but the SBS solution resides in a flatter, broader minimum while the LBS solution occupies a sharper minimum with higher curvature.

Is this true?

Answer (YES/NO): NO